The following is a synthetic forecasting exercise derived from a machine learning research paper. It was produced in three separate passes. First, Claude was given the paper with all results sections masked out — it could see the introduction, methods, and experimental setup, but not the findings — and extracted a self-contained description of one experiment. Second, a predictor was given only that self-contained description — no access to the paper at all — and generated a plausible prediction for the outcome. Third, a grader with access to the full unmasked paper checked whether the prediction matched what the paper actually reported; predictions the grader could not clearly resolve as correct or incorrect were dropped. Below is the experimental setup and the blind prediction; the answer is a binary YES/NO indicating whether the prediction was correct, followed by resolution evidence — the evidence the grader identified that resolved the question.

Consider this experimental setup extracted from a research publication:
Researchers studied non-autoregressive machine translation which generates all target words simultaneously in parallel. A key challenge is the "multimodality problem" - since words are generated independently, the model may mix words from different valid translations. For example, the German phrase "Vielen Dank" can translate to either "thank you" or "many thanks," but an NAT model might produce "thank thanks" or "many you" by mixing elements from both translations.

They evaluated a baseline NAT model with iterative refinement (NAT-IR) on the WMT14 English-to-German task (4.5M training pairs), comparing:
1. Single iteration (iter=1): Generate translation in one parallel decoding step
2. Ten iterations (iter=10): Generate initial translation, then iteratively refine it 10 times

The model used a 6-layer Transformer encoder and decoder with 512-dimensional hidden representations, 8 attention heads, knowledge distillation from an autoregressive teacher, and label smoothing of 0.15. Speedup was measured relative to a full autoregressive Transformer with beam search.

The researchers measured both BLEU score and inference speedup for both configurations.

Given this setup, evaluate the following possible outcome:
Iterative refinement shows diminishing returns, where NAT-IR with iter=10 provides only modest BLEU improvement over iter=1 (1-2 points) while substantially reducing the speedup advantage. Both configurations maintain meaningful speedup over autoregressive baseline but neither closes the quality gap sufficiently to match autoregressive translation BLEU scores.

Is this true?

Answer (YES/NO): NO